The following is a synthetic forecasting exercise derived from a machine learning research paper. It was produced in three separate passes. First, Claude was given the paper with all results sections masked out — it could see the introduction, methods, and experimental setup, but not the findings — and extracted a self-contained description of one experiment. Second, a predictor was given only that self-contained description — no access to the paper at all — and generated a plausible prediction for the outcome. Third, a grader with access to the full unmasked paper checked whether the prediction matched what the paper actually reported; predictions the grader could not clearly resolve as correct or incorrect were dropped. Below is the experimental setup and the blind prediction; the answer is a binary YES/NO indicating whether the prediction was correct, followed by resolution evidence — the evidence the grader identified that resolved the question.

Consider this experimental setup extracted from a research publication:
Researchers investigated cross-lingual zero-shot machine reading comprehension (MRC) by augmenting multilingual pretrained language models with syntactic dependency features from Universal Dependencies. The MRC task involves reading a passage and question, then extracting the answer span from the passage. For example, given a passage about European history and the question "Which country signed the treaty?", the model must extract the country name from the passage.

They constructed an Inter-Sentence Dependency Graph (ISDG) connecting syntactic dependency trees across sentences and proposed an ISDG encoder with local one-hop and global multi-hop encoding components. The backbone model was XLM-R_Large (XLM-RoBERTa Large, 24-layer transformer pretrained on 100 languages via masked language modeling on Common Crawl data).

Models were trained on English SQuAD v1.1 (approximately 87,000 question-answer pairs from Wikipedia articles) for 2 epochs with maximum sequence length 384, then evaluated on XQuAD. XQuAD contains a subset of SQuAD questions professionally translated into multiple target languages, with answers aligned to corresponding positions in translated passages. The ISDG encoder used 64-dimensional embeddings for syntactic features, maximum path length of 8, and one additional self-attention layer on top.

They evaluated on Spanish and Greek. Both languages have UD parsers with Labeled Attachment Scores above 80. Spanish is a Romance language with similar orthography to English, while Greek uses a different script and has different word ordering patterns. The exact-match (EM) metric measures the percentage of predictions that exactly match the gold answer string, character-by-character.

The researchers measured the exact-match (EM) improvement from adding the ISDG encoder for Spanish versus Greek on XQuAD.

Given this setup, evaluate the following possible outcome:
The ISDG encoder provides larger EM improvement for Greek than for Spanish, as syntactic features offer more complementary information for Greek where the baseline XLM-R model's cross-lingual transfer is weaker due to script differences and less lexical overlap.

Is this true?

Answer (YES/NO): NO